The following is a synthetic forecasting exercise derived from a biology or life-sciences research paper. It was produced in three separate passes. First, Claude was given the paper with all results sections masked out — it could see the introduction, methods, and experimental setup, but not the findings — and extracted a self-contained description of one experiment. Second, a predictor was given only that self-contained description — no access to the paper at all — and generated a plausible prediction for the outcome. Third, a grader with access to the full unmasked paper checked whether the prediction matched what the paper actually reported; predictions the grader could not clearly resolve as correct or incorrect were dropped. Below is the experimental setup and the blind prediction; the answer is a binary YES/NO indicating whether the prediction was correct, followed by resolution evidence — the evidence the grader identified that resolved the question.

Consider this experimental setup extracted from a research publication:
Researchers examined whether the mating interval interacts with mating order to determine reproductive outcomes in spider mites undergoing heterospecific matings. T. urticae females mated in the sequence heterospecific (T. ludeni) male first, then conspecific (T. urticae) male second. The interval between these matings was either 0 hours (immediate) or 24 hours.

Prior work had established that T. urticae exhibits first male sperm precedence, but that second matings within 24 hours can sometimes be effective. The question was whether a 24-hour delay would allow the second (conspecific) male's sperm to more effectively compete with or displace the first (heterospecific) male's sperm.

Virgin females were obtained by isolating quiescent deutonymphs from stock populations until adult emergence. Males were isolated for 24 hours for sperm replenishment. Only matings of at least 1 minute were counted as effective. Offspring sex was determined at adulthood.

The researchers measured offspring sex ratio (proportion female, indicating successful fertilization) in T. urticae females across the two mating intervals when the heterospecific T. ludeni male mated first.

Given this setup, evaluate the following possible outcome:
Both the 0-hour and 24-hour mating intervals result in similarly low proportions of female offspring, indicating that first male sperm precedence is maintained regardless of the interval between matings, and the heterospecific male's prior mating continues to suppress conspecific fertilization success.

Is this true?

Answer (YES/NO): NO